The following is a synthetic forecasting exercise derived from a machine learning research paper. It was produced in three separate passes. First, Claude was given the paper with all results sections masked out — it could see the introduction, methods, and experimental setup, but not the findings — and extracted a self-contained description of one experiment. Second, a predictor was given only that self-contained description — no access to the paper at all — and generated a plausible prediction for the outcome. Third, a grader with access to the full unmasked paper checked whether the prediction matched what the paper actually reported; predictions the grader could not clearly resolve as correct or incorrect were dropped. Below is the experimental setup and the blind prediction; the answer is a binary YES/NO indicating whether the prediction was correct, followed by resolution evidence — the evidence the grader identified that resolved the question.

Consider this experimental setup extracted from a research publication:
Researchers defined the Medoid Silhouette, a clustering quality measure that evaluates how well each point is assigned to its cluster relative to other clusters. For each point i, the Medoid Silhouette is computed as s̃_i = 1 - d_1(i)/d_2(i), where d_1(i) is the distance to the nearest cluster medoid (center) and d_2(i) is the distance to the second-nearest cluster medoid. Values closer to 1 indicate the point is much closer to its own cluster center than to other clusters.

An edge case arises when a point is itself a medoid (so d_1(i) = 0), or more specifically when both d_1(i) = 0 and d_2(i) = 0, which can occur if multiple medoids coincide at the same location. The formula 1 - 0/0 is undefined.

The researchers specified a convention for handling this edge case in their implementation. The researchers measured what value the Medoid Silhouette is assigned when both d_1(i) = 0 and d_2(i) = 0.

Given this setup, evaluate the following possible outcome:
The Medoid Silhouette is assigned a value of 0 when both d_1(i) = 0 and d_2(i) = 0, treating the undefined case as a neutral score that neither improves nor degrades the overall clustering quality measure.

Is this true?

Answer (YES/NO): NO